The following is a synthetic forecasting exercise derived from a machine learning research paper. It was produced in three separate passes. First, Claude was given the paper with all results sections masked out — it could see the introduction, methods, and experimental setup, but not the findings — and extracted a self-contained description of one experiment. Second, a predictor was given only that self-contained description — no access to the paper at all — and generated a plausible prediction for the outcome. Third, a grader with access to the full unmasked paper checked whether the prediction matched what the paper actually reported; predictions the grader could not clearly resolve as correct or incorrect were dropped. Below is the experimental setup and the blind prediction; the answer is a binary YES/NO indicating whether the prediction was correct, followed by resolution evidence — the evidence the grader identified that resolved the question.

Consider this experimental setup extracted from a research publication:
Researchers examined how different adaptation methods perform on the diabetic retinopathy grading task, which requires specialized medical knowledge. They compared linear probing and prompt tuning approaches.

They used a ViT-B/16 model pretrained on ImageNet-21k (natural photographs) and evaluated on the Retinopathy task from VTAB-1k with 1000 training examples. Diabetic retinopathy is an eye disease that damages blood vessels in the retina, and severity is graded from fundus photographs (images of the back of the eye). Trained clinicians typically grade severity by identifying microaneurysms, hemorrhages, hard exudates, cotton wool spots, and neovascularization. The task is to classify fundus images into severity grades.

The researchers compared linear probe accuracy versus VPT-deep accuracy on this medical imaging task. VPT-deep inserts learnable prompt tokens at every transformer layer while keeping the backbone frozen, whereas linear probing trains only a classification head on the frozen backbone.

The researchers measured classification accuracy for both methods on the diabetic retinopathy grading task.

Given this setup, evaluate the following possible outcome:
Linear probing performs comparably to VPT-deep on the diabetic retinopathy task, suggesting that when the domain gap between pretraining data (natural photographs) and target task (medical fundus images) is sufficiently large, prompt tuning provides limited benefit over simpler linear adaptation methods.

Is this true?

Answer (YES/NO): NO